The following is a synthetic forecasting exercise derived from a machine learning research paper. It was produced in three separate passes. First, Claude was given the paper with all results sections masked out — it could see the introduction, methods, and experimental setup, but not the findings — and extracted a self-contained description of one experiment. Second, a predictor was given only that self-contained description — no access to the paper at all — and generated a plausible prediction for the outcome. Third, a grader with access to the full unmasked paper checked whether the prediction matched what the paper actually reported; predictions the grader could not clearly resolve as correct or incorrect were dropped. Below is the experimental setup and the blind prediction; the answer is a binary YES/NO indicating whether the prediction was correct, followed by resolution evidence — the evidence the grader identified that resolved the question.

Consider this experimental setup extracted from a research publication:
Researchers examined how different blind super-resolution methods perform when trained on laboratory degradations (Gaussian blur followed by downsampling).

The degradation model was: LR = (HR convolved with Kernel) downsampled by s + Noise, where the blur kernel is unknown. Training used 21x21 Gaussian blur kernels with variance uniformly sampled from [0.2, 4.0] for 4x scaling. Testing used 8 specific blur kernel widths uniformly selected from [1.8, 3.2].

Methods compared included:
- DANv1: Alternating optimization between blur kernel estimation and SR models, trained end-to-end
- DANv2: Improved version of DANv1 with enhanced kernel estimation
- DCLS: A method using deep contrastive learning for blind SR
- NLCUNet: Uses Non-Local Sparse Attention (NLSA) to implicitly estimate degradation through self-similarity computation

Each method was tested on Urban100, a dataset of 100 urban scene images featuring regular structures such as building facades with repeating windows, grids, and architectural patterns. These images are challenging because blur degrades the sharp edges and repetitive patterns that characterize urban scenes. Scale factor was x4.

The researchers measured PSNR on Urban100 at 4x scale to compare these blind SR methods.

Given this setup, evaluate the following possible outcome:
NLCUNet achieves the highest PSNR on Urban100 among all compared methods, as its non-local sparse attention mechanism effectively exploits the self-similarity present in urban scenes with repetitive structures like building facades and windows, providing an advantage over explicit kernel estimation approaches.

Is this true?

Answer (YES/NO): YES